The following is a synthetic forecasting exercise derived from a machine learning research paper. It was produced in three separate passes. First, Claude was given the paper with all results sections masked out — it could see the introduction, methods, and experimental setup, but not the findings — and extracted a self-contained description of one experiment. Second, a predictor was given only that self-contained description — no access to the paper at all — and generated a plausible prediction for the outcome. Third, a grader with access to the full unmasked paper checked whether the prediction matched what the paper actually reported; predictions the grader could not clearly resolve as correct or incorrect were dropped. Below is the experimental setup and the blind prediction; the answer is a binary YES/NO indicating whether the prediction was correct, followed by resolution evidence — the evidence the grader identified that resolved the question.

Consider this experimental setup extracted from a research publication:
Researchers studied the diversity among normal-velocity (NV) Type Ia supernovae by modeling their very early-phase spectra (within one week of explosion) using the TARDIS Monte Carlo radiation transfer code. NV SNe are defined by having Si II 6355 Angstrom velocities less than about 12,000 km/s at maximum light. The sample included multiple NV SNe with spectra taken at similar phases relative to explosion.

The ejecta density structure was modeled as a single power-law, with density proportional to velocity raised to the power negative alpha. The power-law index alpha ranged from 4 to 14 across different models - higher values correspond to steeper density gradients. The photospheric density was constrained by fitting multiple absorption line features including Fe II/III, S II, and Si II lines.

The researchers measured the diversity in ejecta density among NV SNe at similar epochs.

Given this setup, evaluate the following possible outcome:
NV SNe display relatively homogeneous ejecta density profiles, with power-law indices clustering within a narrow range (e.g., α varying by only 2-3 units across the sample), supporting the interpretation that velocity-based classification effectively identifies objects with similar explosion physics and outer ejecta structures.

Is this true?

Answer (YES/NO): NO